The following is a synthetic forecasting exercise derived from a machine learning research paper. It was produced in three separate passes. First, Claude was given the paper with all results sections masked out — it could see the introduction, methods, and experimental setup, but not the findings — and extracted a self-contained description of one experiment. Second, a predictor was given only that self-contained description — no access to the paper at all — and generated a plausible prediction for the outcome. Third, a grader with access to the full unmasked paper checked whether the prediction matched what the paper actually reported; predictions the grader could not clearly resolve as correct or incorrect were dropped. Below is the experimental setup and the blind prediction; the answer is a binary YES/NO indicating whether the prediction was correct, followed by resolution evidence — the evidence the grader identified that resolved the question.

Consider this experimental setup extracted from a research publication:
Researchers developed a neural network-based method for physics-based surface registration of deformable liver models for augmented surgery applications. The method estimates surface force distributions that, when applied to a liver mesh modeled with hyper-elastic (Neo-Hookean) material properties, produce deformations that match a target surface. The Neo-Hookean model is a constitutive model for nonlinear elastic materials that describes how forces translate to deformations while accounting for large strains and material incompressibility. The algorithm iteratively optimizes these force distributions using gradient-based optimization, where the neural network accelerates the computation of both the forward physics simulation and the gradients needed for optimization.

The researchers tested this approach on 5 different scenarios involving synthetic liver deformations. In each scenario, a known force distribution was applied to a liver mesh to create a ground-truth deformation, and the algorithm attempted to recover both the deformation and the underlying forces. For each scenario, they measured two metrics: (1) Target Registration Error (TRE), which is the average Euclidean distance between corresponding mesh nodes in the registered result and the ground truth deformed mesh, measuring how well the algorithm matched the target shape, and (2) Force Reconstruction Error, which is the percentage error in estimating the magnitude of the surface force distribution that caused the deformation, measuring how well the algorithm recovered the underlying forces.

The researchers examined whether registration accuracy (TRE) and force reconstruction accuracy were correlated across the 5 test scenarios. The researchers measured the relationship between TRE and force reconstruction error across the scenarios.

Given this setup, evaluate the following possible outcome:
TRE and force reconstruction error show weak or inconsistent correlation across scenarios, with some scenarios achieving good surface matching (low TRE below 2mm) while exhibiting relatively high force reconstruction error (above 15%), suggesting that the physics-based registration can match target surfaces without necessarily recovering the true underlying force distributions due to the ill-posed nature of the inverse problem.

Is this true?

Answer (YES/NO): YES